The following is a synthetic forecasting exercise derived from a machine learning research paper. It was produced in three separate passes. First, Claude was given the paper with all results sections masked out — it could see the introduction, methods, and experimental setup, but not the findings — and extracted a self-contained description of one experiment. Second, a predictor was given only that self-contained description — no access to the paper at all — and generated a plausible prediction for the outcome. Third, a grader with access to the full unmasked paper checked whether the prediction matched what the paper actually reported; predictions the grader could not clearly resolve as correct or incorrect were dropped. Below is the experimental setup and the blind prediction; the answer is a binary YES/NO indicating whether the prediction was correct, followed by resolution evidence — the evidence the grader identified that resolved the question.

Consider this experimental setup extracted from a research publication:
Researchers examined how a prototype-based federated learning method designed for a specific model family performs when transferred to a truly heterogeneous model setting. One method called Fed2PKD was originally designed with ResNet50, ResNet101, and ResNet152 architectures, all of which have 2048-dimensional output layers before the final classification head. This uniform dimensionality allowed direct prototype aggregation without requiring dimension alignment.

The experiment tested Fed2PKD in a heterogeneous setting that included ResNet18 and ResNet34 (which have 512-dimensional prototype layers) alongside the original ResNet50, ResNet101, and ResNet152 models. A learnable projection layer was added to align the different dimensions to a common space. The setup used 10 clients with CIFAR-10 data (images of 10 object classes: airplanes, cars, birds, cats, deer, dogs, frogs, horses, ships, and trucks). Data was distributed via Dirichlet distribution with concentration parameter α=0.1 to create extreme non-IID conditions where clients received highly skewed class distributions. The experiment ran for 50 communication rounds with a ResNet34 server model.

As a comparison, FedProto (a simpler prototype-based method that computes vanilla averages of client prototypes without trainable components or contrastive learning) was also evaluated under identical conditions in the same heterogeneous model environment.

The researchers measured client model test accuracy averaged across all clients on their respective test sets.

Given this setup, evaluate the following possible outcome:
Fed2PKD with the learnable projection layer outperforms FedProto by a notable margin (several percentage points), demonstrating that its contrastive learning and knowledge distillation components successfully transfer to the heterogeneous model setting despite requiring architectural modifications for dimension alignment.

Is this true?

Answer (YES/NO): NO